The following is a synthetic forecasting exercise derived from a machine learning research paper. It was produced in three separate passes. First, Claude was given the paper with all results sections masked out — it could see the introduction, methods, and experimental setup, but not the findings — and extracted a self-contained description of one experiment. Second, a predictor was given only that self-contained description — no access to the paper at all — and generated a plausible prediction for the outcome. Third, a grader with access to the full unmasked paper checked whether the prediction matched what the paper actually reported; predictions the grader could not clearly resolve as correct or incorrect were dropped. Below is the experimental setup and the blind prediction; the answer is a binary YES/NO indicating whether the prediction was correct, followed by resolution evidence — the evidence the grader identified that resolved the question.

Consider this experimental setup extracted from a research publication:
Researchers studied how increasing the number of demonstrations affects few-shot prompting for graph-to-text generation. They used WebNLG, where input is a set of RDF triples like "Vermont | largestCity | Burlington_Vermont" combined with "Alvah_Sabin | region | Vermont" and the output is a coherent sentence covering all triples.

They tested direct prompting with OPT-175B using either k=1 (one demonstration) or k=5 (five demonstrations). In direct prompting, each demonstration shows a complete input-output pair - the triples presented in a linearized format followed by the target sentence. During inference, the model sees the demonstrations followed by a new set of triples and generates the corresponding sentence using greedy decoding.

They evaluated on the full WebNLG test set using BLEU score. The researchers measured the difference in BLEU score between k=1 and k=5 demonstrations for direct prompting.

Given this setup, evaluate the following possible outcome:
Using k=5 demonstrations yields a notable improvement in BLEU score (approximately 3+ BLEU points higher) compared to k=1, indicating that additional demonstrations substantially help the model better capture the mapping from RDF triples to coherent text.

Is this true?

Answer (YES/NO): YES